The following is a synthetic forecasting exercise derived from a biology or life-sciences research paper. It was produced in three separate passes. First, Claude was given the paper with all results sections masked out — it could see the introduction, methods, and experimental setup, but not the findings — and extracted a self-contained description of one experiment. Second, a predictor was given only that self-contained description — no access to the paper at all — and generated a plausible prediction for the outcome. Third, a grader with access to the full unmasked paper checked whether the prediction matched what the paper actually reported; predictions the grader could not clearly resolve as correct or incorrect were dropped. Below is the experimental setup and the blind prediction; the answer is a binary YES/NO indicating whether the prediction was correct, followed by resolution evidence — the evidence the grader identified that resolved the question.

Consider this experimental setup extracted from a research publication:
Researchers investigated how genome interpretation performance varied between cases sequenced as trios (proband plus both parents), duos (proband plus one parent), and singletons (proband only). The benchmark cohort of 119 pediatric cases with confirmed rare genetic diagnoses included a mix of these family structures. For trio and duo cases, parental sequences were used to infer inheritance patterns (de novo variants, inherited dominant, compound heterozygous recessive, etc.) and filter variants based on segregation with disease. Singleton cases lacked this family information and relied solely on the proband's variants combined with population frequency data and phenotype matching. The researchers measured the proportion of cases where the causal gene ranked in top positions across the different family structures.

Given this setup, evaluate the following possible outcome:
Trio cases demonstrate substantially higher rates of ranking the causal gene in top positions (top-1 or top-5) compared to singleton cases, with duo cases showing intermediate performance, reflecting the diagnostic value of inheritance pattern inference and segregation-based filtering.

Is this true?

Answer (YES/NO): NO